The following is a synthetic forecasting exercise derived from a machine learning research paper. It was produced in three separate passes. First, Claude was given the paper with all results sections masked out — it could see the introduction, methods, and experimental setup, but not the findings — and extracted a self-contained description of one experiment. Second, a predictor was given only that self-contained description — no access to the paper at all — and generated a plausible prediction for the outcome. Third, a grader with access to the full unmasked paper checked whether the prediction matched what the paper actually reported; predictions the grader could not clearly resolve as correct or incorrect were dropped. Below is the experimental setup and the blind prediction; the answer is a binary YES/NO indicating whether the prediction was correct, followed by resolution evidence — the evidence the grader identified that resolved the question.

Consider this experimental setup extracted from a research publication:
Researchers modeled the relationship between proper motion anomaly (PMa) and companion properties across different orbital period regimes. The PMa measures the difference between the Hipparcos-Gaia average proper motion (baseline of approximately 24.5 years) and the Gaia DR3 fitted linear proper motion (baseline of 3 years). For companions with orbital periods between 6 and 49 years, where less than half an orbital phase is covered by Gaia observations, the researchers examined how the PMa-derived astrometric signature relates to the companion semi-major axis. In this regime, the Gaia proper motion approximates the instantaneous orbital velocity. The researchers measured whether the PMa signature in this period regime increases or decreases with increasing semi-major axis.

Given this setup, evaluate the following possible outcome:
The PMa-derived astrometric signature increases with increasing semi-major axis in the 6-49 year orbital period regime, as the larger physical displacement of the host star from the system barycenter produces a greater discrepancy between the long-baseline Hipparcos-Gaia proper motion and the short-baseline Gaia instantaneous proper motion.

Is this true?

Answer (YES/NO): NO